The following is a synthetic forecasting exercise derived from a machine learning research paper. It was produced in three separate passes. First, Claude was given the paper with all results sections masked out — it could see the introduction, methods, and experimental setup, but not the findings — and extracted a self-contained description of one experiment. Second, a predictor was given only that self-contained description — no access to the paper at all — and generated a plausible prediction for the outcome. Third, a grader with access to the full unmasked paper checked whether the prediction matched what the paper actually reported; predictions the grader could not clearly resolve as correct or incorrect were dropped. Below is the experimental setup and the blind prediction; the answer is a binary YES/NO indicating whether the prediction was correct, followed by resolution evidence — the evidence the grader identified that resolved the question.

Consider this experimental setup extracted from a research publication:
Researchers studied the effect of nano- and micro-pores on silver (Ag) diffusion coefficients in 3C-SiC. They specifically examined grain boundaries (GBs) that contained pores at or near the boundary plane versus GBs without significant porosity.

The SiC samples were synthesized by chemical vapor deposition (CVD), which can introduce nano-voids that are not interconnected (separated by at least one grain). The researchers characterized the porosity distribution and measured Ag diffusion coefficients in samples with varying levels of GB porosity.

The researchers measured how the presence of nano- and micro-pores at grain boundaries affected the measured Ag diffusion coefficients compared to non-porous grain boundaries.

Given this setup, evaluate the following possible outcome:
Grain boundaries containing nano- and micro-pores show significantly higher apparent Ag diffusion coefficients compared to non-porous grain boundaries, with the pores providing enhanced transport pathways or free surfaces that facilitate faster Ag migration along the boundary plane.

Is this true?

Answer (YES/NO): YES